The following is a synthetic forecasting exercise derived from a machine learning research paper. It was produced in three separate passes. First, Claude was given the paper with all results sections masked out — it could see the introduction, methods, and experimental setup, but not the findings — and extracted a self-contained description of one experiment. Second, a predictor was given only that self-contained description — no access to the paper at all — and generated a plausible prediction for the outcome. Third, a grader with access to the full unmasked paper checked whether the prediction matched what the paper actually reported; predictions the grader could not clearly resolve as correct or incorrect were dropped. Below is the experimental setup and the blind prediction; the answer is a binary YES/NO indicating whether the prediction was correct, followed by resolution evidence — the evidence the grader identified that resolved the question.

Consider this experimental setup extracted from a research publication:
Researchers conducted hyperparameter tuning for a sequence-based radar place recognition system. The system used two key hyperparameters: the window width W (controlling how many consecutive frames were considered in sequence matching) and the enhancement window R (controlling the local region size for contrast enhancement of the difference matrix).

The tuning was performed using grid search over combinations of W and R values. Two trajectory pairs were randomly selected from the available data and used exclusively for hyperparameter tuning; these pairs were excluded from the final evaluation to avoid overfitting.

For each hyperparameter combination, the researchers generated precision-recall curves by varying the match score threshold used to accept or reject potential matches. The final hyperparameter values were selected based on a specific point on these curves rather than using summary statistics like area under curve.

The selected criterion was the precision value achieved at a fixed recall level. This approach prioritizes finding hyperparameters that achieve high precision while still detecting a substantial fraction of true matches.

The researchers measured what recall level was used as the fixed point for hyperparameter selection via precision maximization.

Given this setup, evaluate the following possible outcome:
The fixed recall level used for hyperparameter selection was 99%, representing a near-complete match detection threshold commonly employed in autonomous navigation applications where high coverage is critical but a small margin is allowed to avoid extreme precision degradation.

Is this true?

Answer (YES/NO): NO